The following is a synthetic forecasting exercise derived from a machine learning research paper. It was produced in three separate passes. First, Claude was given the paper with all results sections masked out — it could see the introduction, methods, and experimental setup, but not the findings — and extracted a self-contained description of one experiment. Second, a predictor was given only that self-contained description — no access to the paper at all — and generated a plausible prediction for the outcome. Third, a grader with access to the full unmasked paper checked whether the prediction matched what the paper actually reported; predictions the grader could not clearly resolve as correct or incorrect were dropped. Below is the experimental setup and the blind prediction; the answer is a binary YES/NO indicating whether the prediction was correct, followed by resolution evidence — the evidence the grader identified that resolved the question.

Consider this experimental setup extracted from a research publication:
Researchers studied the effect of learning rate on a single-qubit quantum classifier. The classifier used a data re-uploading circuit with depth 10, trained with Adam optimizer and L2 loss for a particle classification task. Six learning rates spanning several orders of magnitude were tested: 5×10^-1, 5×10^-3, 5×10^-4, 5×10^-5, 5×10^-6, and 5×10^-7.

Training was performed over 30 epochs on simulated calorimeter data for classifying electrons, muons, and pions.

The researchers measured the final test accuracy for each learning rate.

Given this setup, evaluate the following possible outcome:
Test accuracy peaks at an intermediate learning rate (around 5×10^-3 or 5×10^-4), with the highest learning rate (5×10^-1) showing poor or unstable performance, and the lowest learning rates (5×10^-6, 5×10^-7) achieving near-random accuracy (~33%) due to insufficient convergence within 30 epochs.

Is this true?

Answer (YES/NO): NO